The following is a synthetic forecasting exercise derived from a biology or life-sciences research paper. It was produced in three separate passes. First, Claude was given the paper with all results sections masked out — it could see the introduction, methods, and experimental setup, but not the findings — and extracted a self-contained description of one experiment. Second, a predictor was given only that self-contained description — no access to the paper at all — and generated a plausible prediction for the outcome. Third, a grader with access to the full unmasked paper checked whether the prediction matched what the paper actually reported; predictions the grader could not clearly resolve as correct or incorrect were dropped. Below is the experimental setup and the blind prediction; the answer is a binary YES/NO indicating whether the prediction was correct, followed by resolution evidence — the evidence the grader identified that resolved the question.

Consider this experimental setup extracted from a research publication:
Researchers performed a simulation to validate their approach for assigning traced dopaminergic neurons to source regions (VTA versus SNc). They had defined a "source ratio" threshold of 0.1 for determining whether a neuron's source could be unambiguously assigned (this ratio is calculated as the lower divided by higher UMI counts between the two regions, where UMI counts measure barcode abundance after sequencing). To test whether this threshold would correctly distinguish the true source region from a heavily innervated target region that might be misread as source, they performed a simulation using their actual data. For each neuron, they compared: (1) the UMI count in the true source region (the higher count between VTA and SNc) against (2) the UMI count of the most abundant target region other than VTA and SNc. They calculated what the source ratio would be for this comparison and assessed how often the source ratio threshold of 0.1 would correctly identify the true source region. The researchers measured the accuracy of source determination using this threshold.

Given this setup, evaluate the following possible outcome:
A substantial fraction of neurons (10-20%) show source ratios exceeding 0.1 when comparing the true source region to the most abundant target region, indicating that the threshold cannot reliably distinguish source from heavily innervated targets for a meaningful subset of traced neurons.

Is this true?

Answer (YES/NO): NO